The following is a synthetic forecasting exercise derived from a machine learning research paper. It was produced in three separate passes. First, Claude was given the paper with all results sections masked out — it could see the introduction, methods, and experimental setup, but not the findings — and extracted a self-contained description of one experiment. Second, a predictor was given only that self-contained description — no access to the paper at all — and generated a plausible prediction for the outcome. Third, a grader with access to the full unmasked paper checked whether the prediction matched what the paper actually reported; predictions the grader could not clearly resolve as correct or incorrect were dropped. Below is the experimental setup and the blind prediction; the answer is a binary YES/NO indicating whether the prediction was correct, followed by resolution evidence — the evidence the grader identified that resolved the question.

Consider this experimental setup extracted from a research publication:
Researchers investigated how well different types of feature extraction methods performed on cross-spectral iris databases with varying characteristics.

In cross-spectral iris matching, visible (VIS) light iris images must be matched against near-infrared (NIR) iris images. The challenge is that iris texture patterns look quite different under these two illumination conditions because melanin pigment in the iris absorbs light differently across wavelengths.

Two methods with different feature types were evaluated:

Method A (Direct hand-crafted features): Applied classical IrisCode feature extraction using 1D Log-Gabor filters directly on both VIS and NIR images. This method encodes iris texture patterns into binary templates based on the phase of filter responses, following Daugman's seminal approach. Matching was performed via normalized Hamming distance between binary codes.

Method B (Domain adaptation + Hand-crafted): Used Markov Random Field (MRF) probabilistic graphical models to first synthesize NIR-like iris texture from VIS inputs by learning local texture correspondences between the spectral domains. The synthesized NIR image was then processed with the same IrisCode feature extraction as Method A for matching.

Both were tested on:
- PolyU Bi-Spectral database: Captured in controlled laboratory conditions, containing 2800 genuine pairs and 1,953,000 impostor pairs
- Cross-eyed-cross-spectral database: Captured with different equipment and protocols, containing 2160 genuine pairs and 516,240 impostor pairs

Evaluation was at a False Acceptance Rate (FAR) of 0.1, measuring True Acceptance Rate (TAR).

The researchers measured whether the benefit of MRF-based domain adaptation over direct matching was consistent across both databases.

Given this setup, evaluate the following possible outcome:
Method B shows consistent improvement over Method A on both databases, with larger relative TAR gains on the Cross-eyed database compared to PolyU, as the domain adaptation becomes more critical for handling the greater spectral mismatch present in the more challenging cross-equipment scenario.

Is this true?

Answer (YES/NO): NO